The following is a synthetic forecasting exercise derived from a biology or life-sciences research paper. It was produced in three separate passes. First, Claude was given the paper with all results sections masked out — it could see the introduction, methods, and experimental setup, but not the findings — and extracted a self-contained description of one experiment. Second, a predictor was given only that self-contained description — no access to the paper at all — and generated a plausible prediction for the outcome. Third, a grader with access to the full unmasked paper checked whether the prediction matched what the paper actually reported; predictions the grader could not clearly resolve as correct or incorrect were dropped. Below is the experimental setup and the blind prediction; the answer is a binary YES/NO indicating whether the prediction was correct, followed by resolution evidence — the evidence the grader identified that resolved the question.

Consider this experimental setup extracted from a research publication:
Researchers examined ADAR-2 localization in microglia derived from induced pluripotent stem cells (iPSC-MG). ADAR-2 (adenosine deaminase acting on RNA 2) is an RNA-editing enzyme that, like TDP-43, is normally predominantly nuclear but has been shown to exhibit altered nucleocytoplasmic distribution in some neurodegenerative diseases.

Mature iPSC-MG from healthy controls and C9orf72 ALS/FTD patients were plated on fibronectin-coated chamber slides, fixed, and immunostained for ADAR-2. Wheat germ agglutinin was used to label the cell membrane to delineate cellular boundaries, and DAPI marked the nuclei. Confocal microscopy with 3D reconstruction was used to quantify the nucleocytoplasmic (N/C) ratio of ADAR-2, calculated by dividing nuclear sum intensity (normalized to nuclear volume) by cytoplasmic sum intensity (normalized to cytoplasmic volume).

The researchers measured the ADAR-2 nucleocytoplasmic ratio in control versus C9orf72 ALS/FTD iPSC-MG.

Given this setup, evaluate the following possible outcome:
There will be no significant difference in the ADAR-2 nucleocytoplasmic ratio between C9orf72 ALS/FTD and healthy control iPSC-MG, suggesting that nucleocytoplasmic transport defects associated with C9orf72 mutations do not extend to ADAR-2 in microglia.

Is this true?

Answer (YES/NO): YES